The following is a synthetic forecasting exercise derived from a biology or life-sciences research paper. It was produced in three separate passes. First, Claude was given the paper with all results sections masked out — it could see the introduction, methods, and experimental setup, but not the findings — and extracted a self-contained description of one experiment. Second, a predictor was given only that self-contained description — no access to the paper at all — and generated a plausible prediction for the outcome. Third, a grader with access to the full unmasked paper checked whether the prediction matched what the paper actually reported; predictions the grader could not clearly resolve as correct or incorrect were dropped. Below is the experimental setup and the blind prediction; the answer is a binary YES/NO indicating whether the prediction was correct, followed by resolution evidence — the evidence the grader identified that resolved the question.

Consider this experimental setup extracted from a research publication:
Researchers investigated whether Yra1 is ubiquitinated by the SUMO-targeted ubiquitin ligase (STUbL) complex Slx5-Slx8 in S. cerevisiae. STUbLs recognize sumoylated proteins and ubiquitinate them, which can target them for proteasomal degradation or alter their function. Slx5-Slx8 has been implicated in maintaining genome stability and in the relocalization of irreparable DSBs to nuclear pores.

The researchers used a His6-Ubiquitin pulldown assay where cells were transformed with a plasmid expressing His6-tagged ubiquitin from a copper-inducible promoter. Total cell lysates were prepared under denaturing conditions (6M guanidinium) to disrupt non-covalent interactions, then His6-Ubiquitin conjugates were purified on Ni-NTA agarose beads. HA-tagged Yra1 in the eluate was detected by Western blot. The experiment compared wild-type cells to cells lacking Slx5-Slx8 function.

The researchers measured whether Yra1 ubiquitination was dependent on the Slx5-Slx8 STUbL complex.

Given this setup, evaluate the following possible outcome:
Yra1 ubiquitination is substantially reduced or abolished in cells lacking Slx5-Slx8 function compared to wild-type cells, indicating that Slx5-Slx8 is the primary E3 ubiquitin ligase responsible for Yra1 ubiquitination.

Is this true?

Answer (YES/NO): NO